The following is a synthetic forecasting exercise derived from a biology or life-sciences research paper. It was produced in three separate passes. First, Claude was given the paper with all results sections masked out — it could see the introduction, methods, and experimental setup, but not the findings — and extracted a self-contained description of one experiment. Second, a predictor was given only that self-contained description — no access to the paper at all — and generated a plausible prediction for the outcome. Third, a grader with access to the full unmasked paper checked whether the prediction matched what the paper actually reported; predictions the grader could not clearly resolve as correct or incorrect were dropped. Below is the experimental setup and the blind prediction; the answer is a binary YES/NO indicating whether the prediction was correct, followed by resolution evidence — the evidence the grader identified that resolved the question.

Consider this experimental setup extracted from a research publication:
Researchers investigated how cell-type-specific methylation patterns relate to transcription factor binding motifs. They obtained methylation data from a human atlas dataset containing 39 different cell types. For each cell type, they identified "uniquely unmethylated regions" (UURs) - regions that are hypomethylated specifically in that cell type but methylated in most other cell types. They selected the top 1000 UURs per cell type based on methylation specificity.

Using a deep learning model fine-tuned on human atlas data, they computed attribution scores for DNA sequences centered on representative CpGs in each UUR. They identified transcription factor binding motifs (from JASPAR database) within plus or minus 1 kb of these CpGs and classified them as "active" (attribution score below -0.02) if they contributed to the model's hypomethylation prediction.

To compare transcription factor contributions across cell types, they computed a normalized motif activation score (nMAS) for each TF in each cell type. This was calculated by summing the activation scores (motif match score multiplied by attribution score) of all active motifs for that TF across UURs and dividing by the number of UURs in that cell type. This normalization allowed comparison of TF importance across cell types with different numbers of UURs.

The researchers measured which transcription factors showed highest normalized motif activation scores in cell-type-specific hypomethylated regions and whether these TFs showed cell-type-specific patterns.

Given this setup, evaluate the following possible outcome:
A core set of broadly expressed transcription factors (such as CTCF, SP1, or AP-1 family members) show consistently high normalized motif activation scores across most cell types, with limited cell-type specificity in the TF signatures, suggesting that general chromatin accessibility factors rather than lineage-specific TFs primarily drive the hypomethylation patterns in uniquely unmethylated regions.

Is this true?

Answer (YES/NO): NO